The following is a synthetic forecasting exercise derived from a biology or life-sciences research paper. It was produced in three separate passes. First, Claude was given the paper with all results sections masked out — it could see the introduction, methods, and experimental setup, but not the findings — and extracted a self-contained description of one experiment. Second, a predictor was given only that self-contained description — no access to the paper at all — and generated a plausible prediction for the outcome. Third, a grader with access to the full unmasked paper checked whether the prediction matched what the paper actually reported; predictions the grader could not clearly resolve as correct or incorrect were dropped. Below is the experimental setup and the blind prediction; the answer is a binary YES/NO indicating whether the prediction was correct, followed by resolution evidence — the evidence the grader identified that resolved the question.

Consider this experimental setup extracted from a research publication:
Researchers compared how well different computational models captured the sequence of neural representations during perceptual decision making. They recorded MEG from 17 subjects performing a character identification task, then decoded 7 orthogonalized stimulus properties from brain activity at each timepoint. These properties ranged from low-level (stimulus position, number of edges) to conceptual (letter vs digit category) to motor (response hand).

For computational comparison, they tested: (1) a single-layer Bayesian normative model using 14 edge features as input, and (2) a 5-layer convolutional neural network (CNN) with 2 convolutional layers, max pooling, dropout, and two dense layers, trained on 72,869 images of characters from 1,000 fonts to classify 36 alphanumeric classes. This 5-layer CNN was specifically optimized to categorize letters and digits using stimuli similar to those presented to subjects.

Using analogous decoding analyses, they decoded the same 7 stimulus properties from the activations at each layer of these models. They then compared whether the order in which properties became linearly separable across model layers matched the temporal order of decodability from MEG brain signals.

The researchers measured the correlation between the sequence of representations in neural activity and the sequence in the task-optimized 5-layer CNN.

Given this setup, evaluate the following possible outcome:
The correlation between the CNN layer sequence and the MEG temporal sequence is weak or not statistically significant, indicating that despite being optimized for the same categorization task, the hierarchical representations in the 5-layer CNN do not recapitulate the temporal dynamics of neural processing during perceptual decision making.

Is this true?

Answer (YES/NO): YES